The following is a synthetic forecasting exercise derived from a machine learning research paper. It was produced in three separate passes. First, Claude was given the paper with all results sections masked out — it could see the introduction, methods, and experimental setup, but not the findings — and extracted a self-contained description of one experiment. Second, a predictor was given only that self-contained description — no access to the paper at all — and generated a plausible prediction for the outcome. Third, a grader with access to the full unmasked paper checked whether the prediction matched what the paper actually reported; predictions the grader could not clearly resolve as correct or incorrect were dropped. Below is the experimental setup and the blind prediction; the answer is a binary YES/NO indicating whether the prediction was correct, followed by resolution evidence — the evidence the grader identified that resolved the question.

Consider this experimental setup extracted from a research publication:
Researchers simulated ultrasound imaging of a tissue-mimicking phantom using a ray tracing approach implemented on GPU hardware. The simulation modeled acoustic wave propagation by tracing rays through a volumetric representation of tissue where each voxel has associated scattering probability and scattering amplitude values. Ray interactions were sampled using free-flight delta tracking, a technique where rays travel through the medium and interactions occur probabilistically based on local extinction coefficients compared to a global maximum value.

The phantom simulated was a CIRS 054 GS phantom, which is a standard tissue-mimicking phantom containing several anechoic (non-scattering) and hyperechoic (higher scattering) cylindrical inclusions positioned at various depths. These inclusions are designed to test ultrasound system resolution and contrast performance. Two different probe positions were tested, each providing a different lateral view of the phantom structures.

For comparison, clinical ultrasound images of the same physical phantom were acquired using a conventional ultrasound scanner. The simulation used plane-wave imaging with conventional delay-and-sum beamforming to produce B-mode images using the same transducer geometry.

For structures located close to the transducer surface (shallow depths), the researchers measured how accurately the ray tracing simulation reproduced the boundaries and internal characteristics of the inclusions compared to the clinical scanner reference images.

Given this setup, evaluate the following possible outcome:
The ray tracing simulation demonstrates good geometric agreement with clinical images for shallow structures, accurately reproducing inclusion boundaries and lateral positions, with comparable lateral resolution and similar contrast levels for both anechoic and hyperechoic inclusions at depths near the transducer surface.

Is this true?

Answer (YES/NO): NO